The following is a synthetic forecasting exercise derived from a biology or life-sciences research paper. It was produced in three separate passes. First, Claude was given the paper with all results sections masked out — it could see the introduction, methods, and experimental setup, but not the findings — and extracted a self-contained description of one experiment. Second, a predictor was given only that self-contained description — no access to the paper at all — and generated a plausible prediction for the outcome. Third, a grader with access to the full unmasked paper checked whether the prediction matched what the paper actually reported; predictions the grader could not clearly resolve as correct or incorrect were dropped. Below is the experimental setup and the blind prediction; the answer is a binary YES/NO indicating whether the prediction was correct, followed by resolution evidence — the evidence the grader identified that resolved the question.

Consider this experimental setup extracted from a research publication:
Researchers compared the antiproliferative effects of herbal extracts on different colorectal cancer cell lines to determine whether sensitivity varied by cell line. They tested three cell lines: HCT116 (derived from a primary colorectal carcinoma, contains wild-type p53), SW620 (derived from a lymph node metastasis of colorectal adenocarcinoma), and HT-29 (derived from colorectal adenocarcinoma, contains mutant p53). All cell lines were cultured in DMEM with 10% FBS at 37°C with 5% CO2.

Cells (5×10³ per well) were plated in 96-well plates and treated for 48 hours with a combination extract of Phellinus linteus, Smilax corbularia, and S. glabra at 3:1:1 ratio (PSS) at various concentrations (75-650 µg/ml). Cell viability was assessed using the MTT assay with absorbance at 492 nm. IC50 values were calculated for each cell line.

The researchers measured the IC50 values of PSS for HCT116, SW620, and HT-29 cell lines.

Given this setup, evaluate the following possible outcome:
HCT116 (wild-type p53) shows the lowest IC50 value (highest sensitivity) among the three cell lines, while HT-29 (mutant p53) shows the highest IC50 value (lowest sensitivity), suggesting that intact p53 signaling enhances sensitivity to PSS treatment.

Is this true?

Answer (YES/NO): NO